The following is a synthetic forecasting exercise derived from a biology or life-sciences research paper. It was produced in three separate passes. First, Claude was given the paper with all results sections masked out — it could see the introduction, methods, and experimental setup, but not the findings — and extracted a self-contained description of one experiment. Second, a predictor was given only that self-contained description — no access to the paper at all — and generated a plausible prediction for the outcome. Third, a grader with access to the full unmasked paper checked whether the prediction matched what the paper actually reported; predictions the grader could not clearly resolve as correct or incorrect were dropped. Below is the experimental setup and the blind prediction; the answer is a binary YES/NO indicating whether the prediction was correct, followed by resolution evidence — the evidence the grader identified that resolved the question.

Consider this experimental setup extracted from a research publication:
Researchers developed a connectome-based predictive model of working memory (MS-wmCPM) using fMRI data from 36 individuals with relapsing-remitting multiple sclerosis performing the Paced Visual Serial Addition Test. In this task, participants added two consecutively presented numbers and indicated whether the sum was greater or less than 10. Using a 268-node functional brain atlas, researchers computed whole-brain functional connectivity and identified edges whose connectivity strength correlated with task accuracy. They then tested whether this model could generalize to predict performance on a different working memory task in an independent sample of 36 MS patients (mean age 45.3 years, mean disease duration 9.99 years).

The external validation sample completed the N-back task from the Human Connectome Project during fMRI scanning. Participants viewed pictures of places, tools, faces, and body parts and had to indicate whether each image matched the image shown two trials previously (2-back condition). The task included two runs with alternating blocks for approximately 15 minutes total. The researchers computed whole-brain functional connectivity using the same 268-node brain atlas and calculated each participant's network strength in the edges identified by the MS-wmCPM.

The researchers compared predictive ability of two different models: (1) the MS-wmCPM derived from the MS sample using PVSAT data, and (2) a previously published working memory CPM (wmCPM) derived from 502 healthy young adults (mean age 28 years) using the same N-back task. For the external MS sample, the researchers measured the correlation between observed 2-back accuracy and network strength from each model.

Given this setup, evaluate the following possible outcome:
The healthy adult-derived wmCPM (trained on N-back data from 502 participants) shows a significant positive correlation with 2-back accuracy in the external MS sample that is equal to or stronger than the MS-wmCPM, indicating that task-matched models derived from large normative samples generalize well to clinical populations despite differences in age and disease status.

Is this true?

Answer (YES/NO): YES